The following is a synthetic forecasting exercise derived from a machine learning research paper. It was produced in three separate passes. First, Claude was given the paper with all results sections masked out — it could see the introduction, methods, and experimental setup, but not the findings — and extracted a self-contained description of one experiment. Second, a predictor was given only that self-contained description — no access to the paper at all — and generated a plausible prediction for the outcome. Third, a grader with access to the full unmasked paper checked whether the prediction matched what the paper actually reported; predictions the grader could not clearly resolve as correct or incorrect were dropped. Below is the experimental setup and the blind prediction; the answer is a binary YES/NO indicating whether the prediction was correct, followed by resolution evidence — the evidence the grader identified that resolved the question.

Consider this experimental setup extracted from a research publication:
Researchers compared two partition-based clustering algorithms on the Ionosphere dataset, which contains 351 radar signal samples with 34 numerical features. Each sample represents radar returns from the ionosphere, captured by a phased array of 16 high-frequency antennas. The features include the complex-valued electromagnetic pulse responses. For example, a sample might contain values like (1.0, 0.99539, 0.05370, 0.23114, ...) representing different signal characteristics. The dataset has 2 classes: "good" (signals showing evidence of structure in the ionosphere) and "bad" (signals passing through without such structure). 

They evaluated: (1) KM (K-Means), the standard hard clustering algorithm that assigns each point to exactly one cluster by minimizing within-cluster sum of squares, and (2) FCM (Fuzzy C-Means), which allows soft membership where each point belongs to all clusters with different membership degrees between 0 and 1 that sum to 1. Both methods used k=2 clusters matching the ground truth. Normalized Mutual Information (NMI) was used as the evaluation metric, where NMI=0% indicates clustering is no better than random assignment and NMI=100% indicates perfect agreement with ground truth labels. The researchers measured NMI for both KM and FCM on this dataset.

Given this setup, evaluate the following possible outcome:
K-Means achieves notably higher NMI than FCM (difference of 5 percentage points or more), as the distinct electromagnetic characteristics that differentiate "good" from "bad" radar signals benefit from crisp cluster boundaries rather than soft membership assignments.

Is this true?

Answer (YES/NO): NO